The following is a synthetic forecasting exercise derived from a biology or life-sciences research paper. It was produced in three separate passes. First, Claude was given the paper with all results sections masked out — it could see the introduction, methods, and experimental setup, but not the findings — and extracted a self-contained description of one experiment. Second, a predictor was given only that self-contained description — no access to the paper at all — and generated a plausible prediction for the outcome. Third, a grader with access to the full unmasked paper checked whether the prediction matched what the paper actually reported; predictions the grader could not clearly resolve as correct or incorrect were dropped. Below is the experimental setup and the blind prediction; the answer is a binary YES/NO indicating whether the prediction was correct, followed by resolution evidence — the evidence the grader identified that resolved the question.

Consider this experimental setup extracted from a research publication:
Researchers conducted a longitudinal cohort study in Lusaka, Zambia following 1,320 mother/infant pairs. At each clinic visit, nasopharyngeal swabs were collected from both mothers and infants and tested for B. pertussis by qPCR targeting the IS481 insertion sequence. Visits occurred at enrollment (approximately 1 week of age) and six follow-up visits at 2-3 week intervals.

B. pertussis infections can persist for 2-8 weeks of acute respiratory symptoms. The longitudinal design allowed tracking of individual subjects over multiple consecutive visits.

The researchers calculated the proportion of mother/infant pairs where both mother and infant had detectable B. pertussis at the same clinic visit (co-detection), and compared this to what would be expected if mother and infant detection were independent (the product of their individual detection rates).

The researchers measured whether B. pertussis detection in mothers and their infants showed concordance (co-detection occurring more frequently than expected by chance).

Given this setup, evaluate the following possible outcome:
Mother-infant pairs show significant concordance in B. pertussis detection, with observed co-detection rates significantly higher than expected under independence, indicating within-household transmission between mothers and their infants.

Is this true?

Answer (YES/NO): YES